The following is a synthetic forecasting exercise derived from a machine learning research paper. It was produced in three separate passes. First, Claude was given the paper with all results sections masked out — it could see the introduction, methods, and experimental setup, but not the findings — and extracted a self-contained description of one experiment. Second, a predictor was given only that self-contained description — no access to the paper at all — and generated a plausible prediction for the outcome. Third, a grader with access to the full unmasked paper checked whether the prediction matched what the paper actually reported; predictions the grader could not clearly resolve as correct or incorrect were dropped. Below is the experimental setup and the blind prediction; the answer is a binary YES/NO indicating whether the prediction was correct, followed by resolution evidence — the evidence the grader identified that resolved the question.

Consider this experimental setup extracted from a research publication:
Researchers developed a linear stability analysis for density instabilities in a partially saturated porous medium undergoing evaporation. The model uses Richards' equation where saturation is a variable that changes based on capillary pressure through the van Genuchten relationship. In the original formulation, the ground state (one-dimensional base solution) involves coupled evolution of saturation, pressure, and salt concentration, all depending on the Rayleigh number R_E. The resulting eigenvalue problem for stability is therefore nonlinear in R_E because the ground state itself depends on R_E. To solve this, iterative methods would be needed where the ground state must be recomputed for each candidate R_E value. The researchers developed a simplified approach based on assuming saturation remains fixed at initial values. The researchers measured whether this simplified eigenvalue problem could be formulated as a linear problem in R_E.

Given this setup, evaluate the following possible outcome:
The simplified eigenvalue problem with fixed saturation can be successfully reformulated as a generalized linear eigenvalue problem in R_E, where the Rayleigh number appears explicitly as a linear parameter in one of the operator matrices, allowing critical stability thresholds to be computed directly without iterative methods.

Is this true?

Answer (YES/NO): YES